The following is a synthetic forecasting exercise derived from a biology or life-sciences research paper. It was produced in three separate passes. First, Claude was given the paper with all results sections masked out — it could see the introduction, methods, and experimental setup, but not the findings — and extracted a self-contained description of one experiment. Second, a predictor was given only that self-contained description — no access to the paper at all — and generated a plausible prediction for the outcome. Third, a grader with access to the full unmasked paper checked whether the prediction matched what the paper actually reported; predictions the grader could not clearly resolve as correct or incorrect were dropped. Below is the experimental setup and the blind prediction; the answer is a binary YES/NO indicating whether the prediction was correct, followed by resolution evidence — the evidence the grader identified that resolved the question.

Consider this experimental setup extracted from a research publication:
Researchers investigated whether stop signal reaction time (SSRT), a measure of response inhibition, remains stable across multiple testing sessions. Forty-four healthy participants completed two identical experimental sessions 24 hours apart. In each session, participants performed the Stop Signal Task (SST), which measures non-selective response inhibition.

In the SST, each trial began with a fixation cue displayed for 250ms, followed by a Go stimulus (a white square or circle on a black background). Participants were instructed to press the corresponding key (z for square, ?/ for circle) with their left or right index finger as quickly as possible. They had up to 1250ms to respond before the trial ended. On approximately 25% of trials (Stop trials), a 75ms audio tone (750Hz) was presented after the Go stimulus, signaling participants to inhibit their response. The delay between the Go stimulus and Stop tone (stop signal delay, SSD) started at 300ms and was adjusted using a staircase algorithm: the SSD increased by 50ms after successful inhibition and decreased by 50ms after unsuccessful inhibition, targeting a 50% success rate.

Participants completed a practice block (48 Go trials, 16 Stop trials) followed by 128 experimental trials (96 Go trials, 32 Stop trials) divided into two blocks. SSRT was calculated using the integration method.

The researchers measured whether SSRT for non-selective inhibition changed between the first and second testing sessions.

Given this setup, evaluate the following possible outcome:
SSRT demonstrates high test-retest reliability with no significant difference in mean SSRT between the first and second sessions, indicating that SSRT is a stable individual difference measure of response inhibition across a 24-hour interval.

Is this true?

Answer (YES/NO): NO